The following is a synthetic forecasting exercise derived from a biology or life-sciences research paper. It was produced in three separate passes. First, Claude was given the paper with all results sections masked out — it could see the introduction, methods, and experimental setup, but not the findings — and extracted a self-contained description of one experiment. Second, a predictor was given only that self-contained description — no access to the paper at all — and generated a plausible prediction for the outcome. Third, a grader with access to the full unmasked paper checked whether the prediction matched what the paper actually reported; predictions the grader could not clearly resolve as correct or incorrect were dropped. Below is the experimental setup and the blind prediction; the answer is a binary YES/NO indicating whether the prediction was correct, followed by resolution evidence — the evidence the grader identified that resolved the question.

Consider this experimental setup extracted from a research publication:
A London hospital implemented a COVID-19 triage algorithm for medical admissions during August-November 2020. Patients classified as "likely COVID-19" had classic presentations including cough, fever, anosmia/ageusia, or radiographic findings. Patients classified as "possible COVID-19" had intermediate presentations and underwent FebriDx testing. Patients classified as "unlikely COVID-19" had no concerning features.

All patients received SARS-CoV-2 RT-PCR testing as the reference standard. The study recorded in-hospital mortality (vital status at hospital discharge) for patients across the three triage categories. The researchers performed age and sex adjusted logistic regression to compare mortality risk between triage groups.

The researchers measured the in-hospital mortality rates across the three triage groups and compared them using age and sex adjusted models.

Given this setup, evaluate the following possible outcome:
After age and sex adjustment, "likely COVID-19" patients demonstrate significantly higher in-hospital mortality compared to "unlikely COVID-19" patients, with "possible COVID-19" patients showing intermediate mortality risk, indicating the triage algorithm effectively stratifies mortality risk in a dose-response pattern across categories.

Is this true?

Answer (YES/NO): YES